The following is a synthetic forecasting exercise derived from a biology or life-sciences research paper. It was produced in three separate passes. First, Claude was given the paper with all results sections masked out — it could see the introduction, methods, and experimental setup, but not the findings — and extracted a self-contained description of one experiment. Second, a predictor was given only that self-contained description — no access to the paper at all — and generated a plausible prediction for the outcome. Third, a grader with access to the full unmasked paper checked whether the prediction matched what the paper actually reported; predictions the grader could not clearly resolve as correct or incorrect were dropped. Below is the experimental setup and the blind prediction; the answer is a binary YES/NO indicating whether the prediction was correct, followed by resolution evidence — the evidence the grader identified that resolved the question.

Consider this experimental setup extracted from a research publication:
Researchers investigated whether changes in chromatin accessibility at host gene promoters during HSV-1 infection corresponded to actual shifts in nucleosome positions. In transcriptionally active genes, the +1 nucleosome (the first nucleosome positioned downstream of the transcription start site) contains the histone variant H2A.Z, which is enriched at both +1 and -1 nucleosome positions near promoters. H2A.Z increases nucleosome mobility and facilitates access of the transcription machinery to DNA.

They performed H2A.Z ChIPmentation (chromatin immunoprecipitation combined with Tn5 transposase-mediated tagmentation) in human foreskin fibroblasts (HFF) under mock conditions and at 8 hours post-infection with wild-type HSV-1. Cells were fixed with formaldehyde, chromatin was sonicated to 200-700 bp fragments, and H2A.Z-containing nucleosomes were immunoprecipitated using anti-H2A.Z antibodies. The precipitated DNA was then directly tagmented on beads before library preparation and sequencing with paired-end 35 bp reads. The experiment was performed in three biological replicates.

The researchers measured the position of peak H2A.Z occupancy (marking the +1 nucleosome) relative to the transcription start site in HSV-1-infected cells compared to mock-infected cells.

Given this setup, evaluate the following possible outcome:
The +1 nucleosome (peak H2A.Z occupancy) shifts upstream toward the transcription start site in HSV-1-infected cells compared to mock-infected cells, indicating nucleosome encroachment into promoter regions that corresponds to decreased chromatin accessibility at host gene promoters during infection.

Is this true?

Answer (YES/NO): NO